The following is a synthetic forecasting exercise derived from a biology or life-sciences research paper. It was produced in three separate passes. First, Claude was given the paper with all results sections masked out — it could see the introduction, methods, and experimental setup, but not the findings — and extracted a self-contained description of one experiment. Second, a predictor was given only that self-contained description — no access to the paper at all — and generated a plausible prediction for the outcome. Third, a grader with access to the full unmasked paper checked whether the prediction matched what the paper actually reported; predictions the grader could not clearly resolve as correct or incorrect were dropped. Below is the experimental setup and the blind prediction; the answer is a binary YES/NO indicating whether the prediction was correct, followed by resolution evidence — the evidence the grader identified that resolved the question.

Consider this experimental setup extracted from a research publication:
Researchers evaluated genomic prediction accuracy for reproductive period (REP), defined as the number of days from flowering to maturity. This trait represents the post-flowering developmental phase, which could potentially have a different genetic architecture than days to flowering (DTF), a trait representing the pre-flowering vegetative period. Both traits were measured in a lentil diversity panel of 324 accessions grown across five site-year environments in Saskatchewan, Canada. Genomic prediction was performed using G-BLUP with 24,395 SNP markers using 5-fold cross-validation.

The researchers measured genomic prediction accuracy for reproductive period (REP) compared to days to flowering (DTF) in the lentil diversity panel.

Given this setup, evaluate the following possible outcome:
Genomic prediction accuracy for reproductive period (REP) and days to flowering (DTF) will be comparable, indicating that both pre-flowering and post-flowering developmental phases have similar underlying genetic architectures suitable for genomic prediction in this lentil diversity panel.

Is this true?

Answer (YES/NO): NO